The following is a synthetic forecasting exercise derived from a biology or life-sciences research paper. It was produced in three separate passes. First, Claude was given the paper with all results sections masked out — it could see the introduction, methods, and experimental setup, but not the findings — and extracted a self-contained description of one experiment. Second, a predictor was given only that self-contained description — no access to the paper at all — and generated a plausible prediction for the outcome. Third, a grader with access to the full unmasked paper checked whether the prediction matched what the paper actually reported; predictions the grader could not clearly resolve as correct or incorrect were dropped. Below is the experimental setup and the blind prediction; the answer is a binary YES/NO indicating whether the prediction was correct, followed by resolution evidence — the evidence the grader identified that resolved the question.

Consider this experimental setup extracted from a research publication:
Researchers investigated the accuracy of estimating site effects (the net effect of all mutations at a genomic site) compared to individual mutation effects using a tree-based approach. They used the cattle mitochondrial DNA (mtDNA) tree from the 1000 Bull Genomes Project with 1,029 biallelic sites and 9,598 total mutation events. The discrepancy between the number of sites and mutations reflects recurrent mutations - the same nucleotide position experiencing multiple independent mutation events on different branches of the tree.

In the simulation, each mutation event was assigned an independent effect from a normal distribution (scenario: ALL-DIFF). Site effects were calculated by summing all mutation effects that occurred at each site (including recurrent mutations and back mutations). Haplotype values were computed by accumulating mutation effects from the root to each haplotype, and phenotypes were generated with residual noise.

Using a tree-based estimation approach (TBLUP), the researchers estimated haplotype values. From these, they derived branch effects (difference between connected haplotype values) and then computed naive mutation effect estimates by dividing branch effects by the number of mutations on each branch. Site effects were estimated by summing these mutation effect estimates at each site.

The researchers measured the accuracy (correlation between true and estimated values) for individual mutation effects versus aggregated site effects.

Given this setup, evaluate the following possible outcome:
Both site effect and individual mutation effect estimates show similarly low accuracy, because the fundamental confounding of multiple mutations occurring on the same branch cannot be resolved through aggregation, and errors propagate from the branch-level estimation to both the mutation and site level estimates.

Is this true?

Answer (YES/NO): NO